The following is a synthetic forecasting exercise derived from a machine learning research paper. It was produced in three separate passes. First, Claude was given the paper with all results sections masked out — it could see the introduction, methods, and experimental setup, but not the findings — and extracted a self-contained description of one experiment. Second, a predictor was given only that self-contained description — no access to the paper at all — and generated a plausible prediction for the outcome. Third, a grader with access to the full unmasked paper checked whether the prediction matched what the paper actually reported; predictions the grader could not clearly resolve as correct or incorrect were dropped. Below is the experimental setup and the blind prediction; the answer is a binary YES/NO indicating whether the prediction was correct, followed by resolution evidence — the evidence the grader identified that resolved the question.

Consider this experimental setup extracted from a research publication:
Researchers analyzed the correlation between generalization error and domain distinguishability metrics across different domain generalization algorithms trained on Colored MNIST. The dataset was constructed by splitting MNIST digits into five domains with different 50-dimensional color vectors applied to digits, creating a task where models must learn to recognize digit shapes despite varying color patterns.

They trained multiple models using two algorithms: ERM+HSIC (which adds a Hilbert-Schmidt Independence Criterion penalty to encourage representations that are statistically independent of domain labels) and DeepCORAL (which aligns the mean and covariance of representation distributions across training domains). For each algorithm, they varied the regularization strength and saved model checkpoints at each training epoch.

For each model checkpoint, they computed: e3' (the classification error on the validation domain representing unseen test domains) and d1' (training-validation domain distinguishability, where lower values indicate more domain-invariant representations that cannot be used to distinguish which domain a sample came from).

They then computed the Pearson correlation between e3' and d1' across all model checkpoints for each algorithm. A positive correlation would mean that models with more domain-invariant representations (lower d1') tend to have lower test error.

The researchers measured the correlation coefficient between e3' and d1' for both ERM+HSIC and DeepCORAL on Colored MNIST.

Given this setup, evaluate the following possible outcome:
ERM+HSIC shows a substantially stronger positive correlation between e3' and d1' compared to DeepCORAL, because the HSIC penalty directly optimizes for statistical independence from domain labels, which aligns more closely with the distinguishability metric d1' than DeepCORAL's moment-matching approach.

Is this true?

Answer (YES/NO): NO